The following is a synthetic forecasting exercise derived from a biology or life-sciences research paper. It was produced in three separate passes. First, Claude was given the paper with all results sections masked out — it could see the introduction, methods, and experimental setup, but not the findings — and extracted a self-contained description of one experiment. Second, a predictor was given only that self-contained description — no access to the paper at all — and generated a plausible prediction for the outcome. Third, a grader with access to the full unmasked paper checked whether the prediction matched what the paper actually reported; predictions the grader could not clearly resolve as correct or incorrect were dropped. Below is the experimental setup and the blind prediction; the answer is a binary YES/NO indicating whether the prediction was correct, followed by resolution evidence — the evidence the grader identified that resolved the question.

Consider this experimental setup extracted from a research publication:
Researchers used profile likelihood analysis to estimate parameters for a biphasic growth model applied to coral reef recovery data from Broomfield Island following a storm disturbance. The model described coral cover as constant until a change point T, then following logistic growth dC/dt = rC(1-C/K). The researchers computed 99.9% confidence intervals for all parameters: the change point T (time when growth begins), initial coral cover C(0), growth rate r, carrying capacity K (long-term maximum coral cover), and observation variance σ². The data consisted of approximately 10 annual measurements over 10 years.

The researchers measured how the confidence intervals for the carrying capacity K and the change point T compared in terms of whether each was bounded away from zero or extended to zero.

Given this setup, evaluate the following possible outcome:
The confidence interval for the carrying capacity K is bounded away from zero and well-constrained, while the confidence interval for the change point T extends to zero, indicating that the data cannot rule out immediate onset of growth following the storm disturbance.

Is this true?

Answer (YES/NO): YES